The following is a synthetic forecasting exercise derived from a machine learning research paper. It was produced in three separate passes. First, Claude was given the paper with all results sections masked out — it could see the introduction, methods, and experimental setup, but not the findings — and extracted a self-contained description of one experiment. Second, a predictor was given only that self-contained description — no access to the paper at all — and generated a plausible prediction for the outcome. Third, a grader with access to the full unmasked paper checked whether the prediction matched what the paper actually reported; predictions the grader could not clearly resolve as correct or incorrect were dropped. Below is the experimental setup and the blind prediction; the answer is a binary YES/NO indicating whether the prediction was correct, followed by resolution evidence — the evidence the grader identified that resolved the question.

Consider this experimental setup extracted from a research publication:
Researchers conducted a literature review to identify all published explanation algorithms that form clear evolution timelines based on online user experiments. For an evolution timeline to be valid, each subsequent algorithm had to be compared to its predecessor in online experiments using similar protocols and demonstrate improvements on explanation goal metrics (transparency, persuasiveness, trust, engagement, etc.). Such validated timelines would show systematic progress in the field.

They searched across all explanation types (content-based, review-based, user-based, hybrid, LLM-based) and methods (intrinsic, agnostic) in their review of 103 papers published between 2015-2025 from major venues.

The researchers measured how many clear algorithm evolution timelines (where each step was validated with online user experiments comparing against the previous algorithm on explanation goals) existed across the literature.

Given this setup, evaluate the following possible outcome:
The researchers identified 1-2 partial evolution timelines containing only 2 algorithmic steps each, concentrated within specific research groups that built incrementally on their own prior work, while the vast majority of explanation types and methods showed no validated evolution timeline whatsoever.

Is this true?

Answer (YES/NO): NO